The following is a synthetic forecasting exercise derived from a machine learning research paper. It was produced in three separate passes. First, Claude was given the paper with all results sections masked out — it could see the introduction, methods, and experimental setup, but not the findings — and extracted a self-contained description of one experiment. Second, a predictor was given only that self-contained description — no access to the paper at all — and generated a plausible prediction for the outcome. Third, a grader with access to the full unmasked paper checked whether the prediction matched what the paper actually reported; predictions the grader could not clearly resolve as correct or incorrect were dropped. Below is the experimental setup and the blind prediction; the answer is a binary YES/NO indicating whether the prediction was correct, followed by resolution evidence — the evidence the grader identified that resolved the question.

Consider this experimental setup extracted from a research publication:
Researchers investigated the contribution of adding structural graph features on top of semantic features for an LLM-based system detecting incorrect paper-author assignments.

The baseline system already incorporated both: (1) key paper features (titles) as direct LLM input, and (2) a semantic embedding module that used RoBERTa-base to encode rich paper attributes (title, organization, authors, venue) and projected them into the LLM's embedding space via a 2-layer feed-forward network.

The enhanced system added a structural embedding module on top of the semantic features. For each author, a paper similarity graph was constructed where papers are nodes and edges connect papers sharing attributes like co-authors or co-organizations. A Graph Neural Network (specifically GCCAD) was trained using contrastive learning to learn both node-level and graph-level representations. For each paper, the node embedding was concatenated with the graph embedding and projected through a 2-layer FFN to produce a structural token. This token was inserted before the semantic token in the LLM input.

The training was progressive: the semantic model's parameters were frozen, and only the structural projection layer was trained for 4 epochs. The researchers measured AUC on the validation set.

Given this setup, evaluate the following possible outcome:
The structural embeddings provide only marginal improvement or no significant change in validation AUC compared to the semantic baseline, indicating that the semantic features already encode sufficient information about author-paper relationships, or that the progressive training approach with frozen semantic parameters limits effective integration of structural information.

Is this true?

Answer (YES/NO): NO